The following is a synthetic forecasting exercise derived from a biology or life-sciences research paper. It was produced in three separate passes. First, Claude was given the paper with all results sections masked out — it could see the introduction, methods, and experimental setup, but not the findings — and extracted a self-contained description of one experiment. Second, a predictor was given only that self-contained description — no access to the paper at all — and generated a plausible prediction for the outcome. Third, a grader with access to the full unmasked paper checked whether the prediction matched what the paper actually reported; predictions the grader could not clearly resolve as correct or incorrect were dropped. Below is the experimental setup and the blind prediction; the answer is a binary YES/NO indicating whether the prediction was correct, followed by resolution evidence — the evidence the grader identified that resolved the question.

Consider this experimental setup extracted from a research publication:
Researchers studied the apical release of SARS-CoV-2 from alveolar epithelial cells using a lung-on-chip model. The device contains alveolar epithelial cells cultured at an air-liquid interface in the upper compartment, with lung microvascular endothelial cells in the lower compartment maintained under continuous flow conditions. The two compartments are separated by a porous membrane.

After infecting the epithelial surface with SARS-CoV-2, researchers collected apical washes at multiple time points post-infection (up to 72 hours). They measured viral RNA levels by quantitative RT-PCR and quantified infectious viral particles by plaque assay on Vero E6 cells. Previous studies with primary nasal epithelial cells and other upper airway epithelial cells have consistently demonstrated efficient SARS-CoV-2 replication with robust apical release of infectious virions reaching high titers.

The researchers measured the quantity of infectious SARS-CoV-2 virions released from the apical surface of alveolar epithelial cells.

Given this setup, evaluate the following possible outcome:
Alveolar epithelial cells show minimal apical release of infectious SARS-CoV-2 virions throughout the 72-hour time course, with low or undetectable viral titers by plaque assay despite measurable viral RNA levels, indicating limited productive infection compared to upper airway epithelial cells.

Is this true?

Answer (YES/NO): YES